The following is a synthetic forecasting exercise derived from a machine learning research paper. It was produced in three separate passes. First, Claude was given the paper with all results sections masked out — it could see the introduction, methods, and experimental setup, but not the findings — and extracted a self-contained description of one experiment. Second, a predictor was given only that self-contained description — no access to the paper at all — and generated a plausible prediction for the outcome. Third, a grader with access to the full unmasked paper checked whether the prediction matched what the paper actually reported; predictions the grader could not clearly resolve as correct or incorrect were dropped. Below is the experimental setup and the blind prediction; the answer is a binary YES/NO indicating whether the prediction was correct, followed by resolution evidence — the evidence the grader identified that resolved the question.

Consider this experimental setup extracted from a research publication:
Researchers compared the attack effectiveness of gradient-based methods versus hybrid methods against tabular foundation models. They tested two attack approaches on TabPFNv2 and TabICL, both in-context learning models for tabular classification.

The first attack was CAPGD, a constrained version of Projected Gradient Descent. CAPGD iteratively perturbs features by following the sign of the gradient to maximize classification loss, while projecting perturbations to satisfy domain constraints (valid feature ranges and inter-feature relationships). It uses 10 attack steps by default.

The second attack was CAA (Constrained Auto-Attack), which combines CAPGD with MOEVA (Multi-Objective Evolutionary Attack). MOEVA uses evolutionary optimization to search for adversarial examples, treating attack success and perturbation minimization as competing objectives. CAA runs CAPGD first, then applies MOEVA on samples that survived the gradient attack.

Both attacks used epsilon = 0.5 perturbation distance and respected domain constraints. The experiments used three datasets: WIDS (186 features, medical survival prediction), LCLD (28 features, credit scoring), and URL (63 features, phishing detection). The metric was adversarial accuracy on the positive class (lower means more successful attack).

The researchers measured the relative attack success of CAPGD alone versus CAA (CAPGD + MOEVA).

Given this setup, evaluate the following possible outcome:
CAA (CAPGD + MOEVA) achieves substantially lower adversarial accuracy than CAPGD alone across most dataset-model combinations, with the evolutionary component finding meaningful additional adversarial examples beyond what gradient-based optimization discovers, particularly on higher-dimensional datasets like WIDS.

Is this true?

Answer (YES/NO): YES